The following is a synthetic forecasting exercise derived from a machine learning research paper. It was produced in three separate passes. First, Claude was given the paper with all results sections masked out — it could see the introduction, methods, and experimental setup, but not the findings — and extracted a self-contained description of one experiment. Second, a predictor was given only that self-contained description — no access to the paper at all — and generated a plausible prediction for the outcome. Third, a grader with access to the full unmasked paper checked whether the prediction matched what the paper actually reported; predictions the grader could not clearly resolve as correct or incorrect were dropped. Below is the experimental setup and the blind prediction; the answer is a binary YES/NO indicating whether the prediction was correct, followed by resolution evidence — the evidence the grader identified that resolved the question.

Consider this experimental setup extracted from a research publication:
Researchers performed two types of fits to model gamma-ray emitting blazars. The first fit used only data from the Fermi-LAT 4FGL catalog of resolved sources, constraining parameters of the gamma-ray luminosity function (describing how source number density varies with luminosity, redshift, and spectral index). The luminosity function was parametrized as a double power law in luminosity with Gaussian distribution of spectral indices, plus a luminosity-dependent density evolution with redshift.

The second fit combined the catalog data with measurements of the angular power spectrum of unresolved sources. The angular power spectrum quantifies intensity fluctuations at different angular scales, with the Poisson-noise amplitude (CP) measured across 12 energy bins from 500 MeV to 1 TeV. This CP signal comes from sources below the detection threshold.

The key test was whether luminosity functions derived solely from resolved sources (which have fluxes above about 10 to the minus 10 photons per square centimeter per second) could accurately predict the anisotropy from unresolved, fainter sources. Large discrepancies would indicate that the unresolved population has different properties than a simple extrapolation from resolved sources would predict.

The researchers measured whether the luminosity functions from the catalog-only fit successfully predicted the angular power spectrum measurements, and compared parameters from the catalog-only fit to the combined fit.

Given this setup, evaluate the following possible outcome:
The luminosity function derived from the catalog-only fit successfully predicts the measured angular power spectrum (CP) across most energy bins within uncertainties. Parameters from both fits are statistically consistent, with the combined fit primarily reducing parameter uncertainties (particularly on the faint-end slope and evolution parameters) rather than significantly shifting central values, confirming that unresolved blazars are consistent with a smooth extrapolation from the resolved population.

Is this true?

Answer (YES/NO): NO